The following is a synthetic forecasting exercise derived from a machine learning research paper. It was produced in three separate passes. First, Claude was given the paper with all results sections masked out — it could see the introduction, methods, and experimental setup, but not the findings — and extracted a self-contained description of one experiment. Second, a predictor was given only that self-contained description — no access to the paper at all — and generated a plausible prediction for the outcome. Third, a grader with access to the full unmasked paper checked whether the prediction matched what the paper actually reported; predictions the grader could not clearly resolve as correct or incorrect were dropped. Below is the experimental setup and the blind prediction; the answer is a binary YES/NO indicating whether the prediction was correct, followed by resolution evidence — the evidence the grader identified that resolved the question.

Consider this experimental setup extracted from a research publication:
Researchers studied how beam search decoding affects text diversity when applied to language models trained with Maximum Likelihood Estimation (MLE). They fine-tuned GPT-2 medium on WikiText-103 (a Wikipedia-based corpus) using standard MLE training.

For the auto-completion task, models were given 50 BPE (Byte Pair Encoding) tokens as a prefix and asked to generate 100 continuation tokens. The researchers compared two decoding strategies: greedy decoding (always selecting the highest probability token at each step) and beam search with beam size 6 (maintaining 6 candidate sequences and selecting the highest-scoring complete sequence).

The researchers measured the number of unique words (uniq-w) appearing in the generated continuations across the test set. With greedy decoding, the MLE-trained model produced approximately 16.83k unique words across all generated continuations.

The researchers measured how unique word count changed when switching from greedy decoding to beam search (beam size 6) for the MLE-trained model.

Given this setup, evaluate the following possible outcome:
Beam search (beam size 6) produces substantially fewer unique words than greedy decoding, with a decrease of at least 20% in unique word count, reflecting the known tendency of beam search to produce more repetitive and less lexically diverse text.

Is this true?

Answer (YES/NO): YES